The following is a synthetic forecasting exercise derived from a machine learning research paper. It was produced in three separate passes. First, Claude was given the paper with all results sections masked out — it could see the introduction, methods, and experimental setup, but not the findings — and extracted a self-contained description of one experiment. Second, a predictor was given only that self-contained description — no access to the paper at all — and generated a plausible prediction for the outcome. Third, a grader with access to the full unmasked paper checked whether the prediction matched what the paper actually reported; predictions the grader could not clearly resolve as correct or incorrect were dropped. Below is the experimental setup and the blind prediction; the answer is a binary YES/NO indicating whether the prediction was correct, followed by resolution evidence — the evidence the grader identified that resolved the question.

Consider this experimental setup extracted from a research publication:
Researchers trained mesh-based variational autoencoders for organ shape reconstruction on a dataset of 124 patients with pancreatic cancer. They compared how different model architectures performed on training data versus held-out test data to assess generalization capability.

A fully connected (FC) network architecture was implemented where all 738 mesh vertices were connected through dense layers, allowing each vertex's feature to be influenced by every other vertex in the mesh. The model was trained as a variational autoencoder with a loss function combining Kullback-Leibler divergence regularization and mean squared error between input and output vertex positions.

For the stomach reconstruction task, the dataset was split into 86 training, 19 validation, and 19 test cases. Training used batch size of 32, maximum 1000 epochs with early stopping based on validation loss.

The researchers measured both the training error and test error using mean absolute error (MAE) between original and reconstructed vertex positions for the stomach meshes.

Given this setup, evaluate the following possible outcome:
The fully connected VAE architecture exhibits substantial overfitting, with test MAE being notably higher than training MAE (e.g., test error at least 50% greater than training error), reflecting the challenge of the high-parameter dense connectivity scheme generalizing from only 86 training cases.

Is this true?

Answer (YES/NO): YES